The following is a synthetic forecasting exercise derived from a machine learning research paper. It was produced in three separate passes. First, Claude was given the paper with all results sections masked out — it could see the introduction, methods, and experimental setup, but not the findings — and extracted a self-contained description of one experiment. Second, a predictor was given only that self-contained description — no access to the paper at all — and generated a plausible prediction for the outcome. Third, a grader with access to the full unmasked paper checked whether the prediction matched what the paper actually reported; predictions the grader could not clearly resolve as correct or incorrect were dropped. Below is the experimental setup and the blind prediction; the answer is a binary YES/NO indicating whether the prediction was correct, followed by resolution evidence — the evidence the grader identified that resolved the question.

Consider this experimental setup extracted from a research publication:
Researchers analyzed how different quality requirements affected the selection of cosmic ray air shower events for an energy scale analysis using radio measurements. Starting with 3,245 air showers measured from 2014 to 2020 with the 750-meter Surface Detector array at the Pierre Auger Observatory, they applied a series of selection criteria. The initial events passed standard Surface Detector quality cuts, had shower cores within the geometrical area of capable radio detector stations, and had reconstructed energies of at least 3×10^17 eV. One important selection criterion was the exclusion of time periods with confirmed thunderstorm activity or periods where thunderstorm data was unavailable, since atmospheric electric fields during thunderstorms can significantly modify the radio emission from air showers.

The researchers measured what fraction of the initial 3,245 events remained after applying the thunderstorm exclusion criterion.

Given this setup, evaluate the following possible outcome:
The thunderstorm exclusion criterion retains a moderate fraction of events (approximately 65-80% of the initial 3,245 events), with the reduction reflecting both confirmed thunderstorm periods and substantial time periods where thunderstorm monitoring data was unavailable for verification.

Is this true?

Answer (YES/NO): NO